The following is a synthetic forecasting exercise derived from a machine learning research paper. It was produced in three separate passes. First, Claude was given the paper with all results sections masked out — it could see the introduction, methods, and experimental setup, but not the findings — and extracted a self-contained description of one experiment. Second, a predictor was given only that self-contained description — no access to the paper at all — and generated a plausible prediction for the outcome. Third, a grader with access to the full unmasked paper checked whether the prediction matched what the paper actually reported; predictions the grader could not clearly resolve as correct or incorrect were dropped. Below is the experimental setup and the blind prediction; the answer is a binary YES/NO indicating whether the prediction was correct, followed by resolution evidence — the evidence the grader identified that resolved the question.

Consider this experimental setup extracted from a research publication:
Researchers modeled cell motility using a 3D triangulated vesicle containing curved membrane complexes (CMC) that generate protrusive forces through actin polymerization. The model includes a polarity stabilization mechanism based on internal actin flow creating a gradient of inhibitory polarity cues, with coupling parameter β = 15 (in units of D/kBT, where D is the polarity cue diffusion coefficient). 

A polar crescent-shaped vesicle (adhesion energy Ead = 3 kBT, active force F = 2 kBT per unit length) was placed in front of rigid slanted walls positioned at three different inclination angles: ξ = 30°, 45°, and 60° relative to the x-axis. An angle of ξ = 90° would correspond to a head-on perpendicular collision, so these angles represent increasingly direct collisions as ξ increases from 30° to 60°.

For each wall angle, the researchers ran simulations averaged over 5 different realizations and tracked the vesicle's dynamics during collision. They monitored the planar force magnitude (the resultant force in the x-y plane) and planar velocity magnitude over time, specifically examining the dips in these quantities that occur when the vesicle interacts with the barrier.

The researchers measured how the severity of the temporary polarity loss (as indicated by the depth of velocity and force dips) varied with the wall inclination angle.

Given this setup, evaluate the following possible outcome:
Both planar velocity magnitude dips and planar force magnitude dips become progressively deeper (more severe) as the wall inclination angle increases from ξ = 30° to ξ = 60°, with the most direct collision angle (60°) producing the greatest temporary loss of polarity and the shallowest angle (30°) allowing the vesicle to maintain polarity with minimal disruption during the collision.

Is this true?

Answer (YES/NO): YES